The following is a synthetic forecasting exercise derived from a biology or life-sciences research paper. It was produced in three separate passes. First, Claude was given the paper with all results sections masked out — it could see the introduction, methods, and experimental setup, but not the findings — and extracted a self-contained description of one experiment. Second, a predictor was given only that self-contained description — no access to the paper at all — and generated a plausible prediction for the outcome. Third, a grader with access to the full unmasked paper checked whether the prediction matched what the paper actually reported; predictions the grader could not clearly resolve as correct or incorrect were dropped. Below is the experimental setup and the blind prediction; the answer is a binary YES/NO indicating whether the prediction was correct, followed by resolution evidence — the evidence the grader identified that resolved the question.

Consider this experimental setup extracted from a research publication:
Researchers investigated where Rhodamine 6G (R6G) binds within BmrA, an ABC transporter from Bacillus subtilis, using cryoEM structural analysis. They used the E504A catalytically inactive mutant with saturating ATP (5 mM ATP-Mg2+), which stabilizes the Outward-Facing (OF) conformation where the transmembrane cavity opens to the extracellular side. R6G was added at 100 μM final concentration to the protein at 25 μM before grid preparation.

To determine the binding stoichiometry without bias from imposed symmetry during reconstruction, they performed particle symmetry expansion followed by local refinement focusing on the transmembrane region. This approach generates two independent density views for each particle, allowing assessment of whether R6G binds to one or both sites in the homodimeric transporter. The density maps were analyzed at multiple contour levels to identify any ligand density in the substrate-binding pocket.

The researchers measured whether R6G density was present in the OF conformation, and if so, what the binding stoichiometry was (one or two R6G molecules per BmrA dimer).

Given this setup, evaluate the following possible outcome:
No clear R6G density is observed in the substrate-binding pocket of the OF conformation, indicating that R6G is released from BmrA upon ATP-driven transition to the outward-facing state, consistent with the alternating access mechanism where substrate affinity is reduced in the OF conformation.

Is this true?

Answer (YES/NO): NO